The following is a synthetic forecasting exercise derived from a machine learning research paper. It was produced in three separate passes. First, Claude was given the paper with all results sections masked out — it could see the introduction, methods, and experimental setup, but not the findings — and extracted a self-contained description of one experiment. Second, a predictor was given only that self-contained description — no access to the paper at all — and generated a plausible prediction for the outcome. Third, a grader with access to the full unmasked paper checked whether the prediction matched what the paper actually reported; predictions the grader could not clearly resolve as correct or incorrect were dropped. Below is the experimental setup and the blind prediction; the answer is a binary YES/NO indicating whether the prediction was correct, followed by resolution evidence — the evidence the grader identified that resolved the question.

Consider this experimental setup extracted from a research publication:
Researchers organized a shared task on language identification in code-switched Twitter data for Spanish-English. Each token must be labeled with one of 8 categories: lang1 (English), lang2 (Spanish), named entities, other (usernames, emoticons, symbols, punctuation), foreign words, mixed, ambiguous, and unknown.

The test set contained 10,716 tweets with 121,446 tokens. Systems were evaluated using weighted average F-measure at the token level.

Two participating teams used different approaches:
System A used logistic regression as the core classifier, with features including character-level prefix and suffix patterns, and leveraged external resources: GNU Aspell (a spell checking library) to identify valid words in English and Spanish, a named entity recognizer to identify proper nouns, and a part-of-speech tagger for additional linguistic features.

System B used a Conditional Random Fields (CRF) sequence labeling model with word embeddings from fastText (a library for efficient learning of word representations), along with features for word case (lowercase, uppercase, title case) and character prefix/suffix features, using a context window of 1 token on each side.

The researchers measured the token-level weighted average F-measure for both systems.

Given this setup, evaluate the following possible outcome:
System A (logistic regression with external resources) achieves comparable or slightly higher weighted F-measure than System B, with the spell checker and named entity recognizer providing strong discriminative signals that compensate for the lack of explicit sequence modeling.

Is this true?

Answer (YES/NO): YES